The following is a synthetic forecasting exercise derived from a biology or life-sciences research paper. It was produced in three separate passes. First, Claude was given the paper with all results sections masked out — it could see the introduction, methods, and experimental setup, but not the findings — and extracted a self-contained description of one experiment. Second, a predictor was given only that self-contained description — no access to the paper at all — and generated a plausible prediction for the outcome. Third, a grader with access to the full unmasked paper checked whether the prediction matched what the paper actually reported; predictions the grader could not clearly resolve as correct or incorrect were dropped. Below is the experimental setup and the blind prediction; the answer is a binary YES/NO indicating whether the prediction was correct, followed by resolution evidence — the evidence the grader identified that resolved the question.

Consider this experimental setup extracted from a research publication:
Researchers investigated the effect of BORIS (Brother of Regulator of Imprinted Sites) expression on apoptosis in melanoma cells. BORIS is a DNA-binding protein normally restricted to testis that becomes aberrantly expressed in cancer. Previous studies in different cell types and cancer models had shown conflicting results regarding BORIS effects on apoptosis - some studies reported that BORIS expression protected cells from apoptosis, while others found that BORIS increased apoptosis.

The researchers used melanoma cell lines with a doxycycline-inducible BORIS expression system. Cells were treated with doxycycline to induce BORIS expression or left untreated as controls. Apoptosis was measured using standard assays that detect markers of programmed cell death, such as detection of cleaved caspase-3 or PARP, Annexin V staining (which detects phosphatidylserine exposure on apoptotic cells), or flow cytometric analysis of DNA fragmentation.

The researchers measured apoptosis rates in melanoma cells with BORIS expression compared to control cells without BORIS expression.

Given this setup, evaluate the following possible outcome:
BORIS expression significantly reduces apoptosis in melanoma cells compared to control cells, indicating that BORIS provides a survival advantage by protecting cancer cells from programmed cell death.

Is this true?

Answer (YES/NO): NO